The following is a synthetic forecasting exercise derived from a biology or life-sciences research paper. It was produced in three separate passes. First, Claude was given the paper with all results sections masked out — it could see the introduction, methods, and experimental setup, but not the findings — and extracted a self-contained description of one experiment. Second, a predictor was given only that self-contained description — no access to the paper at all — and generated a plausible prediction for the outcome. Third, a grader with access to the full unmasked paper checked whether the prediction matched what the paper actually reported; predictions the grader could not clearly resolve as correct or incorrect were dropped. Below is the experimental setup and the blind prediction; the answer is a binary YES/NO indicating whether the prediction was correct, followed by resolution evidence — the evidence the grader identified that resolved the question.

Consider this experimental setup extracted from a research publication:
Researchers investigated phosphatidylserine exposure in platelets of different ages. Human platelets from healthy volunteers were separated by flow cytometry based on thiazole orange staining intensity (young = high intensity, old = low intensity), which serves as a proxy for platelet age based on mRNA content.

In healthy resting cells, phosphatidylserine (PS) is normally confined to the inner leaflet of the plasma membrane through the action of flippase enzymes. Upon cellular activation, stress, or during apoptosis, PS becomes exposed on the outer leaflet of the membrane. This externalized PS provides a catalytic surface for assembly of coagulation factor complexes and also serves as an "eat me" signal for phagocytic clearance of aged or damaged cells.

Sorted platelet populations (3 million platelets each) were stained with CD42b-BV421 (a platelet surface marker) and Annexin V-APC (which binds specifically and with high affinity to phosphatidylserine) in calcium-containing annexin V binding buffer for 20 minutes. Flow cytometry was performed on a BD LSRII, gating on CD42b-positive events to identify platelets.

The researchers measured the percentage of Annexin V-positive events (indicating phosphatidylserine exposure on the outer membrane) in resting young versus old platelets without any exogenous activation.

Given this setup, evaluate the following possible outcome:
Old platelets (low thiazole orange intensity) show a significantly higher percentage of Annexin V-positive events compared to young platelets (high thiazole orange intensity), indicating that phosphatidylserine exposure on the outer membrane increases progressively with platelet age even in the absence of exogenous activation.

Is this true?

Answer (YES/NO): YES